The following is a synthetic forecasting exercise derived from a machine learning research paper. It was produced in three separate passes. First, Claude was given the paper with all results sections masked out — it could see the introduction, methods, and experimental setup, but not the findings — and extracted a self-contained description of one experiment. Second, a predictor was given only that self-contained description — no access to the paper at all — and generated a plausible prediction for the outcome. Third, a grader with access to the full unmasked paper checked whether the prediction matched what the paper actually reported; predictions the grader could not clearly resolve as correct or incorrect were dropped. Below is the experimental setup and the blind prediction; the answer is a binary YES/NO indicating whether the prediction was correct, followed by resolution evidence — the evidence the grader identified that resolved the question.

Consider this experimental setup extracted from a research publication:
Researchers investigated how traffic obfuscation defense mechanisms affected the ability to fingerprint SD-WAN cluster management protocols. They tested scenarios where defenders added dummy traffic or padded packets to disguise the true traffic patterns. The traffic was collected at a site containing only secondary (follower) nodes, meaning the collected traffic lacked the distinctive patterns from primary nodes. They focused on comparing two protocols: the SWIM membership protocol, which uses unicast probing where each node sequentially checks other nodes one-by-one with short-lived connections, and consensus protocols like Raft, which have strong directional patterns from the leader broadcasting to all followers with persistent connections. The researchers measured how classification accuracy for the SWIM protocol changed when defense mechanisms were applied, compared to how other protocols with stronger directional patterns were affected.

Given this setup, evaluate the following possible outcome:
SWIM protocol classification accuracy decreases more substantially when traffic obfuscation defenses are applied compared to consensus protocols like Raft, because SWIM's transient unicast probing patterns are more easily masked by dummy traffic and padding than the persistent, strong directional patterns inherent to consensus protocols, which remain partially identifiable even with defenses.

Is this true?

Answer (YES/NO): YES